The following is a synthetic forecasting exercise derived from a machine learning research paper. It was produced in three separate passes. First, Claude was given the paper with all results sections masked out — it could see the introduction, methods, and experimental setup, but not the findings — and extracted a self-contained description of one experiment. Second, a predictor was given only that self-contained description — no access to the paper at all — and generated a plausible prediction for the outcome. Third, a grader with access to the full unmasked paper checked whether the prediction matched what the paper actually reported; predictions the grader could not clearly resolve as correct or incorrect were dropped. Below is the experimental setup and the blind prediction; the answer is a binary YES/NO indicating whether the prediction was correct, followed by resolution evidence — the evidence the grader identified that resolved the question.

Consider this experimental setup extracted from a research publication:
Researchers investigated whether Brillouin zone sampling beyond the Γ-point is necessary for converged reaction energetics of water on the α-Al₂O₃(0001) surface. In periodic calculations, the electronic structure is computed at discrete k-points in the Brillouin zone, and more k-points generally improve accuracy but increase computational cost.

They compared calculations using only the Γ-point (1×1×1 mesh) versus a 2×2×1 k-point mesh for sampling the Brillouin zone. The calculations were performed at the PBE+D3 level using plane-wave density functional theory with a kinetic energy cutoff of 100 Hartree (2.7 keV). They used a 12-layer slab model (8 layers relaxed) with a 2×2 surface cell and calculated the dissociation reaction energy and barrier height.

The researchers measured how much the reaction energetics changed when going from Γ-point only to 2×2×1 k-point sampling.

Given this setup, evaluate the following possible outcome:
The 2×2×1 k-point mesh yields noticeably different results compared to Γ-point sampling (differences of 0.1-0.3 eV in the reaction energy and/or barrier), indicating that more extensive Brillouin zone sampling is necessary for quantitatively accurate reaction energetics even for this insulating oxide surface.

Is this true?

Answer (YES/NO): NO